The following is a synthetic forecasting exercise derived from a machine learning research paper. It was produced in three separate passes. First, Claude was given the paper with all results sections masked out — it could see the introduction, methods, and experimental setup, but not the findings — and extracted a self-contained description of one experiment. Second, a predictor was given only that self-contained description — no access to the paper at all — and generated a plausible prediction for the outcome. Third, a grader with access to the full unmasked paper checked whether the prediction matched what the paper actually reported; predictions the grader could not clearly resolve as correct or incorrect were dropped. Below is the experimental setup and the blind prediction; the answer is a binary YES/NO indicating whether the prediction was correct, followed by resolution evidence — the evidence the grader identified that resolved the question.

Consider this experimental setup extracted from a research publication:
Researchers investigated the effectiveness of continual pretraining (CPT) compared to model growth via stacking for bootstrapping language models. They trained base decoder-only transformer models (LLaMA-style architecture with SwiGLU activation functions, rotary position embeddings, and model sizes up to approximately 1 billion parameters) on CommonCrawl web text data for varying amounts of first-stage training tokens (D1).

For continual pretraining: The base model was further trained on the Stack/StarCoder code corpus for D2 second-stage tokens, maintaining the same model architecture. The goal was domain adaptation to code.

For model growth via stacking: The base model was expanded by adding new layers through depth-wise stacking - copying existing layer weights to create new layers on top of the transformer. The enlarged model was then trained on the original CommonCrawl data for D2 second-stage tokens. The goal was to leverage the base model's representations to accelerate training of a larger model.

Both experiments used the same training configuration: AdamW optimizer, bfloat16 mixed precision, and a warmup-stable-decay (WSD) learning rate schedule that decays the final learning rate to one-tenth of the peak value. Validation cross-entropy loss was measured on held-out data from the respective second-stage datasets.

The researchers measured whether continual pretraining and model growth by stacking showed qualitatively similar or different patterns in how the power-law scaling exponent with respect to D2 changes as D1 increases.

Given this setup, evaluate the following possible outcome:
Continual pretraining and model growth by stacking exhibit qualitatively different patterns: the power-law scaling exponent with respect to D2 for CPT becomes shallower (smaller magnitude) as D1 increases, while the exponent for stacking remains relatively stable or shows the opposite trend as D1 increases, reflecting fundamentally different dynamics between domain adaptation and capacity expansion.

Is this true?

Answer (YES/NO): NO